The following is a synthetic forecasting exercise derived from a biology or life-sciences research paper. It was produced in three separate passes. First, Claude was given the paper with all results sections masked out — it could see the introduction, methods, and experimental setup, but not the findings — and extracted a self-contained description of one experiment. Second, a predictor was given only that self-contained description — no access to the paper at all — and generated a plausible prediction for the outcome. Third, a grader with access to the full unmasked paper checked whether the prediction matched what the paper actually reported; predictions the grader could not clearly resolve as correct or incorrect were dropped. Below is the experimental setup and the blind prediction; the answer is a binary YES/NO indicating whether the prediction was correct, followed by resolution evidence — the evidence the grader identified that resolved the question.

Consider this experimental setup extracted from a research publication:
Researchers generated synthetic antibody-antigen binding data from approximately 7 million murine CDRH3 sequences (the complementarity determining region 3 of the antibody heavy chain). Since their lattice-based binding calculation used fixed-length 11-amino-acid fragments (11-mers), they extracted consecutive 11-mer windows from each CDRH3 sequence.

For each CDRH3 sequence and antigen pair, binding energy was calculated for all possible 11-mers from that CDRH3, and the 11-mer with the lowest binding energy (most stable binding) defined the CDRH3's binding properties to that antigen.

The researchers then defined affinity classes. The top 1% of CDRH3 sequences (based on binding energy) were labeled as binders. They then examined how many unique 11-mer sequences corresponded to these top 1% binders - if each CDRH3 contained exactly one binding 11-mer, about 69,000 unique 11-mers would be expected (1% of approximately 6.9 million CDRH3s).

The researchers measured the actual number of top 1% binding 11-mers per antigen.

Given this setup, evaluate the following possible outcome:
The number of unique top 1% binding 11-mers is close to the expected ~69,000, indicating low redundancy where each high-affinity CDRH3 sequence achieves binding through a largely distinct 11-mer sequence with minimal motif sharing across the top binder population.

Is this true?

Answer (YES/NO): NO